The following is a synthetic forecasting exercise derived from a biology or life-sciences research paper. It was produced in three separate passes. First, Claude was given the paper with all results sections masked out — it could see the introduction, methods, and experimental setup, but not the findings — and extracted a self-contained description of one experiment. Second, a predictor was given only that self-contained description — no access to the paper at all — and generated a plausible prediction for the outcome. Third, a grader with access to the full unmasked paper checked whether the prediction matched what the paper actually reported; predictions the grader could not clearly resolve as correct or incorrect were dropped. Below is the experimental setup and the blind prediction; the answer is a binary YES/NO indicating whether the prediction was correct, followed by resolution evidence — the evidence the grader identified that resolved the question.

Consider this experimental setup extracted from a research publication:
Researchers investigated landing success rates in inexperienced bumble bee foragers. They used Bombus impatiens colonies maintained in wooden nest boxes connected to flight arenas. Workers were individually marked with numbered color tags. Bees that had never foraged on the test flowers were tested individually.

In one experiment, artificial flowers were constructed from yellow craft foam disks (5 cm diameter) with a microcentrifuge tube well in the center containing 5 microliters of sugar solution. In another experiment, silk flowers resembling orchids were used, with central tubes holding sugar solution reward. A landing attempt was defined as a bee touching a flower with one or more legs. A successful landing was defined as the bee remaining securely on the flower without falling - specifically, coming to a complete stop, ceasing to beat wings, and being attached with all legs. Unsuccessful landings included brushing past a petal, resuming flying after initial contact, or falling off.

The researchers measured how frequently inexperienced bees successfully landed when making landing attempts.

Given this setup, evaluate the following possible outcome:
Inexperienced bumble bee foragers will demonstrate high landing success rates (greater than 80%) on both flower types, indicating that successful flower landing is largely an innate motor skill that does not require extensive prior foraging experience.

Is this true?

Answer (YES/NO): NO